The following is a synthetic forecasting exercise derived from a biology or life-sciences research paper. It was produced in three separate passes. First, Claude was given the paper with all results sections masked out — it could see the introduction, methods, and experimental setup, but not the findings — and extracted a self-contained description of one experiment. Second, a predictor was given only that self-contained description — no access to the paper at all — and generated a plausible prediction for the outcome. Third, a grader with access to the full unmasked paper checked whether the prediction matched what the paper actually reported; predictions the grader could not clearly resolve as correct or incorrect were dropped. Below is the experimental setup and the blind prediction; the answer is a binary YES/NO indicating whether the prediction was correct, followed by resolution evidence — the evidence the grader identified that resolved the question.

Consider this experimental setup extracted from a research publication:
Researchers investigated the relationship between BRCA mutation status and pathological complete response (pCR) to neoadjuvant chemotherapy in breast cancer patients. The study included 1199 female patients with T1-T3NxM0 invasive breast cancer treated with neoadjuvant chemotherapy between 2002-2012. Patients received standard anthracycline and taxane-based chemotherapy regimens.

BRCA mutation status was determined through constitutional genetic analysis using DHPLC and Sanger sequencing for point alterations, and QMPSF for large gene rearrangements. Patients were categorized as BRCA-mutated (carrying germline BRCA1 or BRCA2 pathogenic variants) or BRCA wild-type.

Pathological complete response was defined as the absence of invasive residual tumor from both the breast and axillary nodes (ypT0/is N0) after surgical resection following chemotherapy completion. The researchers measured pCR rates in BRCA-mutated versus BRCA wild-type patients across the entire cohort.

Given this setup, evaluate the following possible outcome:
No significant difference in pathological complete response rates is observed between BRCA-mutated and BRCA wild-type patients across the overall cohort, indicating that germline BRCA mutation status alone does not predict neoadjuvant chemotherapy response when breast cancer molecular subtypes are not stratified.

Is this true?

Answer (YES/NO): NO